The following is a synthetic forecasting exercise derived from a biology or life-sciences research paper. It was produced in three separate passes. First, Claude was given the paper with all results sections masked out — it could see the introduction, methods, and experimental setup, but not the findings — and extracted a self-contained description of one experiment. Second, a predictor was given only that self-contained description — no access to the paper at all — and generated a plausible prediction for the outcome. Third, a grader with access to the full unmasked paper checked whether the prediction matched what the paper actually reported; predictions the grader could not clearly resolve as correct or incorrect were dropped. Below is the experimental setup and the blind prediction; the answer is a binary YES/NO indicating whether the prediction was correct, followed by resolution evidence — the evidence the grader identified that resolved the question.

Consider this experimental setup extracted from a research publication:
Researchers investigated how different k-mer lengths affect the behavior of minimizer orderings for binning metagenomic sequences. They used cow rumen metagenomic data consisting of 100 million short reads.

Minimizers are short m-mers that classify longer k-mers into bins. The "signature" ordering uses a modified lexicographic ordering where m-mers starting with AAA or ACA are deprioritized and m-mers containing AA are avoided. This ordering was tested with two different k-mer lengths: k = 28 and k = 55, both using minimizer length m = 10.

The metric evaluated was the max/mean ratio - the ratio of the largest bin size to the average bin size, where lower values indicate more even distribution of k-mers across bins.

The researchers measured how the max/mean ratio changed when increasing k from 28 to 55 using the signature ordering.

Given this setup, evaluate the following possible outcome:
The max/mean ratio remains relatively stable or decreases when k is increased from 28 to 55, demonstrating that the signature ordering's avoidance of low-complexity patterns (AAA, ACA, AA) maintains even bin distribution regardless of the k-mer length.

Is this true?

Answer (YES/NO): NO